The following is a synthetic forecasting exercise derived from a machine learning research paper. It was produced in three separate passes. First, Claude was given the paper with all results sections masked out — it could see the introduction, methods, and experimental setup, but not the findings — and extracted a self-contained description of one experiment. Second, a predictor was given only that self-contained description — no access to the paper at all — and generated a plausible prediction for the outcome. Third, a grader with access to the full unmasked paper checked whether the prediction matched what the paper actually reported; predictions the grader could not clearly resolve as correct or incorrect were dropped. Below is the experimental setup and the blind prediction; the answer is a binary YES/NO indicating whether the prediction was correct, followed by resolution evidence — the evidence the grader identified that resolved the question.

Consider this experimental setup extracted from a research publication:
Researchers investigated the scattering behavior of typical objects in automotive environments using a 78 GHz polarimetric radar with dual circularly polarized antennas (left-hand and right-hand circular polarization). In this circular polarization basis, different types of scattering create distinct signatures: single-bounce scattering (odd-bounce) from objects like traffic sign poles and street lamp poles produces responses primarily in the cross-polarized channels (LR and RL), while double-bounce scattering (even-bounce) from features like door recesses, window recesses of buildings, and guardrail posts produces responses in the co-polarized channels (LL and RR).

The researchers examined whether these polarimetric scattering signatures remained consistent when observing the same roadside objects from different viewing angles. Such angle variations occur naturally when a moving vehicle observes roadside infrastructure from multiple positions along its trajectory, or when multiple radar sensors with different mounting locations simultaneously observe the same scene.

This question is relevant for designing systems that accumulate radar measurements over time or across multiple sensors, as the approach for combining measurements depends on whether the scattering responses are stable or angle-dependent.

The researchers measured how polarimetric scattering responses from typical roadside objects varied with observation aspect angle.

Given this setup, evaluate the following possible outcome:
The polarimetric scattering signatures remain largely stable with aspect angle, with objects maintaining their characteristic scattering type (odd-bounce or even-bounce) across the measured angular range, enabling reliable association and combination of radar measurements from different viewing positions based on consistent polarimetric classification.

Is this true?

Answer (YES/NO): NO